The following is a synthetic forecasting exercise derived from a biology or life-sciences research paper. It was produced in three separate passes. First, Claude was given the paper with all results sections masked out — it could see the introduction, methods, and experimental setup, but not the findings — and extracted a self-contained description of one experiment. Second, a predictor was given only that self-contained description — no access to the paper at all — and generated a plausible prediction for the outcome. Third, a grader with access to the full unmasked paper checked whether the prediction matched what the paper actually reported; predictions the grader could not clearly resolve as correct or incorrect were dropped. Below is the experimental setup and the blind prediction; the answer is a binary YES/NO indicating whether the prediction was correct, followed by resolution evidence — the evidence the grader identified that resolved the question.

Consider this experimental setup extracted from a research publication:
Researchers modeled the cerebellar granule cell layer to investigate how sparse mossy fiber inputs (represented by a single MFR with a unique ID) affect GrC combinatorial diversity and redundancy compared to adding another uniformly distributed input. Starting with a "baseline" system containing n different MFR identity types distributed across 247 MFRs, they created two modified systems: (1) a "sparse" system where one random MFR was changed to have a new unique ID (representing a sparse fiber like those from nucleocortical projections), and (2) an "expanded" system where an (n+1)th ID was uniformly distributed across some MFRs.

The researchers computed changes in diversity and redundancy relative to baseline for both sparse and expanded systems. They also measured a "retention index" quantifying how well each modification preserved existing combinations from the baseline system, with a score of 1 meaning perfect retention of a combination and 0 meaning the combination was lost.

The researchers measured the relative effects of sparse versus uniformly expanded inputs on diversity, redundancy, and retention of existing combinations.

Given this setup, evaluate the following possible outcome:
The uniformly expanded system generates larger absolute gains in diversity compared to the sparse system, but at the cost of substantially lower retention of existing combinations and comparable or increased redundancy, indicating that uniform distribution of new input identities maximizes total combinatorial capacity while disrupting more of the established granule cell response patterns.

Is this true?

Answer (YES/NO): NO